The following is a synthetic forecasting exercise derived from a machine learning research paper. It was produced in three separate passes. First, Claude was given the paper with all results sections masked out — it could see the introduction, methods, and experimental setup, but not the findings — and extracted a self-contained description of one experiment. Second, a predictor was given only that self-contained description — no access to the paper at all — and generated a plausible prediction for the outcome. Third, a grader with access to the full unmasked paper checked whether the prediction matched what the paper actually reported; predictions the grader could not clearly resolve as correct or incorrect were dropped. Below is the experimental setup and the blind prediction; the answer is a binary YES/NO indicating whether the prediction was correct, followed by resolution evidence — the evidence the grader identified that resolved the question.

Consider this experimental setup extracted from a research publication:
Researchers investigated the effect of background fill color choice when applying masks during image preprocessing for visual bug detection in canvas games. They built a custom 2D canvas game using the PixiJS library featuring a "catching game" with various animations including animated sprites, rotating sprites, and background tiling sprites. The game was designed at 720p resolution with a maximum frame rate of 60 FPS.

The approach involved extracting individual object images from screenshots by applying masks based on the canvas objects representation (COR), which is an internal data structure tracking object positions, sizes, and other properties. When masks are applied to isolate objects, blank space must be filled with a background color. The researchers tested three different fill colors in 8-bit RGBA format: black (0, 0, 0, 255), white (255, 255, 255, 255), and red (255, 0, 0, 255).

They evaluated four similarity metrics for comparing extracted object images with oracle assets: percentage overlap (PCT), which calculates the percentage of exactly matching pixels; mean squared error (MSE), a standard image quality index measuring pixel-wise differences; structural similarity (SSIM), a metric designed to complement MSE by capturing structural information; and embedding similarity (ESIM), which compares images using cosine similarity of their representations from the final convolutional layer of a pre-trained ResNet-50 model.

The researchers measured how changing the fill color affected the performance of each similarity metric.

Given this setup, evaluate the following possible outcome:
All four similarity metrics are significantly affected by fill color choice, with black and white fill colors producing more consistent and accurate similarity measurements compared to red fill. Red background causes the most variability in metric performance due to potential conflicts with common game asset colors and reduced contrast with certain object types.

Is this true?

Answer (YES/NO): NO